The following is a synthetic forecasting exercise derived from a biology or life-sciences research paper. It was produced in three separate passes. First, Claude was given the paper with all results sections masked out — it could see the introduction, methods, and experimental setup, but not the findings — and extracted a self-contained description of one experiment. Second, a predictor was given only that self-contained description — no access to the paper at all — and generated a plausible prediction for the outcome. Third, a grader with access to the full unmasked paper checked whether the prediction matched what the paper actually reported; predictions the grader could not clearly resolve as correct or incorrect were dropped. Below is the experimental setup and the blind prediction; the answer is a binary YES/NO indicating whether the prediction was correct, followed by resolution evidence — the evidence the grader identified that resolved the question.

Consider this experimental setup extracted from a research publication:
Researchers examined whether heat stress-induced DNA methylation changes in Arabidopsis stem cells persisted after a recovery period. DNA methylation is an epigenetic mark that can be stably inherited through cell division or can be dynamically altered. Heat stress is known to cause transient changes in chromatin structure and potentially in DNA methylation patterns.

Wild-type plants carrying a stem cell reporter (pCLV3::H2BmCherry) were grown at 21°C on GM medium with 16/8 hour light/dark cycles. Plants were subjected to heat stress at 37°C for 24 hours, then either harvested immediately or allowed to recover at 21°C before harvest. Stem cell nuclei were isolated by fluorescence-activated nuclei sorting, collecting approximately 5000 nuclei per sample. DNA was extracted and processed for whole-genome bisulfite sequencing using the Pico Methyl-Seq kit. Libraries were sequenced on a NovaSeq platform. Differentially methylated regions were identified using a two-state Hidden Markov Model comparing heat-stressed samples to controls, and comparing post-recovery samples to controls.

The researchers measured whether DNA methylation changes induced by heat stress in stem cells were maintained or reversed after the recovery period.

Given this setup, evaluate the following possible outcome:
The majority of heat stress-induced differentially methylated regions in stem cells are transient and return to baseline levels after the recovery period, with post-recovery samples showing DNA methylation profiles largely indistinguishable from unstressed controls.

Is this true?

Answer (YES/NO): NO